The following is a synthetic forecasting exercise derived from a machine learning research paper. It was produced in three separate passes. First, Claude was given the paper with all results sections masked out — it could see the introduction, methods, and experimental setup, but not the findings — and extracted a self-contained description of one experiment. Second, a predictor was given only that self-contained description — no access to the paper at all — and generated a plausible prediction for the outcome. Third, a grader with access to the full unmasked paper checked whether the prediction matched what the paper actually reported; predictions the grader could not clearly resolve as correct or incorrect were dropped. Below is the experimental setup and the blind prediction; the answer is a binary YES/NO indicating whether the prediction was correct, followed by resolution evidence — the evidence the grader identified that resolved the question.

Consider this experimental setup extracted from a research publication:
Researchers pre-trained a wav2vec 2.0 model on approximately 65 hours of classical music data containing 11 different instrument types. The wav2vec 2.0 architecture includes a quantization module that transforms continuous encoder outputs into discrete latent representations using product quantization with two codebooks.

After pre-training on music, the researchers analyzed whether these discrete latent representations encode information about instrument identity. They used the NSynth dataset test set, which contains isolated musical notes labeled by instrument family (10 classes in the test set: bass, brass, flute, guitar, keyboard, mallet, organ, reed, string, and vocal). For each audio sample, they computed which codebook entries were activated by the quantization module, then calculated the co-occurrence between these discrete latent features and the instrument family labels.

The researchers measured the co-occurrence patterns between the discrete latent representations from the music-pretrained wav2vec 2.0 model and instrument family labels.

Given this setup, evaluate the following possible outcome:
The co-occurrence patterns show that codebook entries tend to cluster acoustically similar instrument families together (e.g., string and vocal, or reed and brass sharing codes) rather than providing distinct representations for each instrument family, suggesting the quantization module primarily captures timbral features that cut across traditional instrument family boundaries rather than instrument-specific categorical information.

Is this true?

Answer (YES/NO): NO